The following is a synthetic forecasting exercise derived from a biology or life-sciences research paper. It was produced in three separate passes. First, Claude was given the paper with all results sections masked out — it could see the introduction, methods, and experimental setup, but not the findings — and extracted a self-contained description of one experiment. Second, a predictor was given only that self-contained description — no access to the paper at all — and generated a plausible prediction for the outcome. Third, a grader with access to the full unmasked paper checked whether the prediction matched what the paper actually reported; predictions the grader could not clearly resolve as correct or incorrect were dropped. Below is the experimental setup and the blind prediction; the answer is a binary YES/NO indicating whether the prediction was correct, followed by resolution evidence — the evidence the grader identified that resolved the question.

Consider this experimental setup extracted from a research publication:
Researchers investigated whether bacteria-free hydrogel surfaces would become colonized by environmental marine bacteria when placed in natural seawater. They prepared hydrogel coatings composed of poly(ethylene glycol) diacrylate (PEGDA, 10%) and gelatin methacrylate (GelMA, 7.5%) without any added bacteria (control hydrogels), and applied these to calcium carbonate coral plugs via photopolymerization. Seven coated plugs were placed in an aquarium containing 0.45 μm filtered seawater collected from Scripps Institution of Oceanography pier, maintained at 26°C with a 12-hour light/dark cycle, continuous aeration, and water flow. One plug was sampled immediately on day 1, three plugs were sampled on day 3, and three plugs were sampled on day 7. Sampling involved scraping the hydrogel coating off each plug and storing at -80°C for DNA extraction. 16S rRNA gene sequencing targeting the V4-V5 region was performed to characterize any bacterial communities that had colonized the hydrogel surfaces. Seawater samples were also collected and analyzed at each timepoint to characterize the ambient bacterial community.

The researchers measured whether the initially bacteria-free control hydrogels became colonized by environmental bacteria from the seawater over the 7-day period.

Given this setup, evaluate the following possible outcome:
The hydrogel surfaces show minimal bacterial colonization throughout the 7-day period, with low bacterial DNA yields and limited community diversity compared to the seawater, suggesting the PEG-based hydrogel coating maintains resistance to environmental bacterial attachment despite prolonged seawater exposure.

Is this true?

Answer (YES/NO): NO